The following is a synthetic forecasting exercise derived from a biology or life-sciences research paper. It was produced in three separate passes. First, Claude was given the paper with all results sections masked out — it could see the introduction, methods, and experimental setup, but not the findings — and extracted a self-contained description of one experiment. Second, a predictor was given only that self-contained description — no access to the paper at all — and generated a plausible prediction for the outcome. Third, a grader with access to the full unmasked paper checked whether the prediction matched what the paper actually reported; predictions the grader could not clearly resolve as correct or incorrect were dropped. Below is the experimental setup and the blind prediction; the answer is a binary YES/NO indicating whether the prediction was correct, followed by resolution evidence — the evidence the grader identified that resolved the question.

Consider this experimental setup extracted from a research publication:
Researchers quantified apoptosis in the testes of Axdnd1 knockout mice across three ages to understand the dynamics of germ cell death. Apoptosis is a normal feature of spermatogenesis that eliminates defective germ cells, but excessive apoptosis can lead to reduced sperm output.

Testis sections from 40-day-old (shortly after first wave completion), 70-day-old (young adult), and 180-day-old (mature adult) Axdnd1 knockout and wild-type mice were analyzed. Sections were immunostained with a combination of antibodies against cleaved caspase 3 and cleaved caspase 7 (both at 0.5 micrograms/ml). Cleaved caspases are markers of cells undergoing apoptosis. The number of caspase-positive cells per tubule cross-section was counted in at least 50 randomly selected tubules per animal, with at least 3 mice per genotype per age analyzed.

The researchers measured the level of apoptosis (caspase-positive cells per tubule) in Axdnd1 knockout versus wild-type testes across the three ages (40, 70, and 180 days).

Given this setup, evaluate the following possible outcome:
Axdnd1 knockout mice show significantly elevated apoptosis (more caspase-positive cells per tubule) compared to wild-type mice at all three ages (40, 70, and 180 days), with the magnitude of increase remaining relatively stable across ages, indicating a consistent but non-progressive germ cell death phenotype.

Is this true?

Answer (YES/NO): NO